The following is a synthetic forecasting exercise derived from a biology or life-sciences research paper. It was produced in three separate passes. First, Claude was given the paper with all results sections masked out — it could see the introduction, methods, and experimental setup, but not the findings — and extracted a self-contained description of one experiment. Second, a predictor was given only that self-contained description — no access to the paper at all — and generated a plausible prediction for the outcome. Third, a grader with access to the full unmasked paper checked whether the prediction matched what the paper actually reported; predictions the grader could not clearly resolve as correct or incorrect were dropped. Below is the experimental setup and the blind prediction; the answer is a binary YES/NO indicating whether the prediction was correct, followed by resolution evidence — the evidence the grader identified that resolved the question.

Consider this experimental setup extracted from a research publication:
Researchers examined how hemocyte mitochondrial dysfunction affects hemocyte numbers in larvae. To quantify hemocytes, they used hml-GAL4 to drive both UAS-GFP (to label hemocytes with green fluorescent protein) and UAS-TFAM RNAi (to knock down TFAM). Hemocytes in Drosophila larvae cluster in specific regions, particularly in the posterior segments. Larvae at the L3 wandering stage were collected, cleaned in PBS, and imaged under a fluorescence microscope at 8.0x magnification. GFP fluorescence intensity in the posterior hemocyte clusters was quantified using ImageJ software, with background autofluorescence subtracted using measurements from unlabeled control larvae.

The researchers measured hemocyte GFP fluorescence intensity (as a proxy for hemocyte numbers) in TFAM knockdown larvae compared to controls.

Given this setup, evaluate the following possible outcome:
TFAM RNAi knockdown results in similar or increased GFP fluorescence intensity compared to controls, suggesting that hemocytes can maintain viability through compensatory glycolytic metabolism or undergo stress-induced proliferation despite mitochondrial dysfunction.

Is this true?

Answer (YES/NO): NO